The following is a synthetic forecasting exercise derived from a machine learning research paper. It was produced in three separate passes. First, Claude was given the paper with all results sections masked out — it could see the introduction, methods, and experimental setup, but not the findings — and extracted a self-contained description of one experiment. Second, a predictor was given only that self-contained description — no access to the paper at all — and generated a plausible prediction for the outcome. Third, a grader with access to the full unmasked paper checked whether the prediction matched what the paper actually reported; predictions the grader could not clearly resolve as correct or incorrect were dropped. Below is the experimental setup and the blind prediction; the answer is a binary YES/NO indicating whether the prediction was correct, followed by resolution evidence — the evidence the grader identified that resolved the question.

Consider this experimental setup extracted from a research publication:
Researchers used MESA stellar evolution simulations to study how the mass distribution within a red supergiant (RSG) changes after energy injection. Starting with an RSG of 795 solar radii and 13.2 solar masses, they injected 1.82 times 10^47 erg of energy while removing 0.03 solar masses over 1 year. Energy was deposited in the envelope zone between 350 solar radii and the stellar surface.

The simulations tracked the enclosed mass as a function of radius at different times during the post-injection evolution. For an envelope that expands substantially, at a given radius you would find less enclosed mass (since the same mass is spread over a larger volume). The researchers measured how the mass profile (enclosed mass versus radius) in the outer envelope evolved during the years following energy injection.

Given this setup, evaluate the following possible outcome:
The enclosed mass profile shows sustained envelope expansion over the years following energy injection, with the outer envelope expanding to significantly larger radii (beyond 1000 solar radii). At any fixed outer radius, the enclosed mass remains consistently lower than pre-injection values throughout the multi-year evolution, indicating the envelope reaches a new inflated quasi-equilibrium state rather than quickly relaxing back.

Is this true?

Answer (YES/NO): NO